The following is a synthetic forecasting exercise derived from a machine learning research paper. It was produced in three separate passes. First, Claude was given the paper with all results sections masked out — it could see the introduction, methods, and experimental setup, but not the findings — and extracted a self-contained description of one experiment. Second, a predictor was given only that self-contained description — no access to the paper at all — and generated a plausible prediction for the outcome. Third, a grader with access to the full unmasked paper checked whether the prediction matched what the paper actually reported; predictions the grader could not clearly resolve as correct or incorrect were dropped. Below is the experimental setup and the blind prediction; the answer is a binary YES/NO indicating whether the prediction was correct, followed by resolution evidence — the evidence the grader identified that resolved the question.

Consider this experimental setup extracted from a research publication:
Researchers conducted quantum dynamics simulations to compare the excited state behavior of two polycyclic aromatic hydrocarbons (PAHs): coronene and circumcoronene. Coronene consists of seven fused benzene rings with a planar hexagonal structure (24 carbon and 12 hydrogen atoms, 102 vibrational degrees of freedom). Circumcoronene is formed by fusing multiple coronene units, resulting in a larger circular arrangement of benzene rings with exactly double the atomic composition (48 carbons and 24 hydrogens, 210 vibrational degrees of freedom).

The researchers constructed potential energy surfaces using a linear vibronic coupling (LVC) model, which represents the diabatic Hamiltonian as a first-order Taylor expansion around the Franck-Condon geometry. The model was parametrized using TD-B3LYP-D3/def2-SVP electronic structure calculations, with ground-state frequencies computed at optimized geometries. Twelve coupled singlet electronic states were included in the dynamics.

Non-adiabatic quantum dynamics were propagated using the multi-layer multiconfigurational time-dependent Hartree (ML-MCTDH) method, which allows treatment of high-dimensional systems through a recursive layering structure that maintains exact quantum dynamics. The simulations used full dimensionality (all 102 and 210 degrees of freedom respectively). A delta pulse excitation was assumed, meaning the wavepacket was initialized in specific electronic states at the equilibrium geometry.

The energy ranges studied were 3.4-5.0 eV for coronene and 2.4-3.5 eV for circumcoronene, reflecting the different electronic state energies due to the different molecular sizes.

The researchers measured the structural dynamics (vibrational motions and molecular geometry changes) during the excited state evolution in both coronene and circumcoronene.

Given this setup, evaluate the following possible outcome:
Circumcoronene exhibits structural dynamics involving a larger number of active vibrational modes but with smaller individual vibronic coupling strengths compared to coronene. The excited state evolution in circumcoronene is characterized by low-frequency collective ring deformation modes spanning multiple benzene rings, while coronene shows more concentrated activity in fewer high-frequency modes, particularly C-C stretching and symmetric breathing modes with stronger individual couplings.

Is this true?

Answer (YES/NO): NO